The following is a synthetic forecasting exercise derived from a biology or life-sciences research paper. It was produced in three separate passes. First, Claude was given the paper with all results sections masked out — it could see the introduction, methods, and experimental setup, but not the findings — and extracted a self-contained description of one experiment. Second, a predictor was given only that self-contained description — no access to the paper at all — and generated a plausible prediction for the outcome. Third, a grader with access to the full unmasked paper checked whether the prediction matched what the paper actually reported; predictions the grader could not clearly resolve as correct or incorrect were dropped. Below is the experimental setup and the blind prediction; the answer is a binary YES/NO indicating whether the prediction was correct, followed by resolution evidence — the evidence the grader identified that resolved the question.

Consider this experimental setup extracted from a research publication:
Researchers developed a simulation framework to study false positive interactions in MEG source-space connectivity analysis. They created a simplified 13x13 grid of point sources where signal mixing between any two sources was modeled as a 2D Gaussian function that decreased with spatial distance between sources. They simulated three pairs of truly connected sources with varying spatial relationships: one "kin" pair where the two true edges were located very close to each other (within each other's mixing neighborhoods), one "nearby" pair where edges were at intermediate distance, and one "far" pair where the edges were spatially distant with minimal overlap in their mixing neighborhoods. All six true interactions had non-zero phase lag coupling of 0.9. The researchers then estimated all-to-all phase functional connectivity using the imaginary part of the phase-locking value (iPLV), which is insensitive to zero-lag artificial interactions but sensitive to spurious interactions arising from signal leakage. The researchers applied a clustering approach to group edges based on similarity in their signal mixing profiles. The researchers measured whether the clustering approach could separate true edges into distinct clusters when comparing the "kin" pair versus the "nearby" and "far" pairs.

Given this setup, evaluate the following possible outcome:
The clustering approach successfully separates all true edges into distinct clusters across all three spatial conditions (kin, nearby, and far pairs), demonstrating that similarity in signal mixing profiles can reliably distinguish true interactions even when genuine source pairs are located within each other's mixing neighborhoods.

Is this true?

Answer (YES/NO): NO